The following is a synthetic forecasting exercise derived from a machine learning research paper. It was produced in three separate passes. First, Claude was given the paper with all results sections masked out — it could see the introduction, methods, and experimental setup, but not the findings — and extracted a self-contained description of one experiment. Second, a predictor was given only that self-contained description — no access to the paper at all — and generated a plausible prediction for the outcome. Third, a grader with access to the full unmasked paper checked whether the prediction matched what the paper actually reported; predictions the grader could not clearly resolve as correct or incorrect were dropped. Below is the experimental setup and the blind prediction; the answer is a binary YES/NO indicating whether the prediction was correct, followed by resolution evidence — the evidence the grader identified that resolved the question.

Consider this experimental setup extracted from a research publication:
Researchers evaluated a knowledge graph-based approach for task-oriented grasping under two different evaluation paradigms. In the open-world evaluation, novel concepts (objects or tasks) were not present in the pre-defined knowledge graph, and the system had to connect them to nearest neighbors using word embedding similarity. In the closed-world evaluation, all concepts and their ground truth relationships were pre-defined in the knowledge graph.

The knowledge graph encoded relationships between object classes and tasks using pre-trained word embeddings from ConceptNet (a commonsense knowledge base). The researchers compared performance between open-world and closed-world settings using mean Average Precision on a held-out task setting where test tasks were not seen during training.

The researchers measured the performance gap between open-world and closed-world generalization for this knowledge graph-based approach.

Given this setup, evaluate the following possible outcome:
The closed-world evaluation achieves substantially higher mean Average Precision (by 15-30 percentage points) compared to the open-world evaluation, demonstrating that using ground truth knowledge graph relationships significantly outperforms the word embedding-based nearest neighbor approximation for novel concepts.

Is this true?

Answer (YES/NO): NO